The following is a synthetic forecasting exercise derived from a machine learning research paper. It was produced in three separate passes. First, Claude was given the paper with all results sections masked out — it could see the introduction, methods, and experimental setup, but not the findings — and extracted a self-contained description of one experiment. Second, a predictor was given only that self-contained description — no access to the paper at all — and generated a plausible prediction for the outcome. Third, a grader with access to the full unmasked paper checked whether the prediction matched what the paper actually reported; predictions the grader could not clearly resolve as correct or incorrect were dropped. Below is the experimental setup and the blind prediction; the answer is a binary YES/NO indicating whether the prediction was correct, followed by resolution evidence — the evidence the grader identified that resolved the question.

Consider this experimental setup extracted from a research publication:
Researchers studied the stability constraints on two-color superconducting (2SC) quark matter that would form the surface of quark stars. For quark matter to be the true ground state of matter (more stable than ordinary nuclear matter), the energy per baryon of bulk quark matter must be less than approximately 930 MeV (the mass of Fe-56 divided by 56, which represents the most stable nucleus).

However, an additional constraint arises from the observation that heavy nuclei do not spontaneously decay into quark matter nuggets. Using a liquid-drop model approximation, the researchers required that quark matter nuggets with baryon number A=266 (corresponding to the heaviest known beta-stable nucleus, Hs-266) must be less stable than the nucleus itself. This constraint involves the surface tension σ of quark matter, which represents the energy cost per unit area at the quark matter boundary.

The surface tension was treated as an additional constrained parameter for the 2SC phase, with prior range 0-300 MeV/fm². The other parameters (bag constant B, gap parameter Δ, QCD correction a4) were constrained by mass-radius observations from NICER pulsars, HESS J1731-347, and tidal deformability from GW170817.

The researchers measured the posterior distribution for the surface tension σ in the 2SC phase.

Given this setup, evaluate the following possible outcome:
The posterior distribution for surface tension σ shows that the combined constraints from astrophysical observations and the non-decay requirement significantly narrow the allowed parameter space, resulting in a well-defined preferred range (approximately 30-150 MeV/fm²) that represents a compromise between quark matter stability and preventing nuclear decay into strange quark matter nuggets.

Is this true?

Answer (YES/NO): NO